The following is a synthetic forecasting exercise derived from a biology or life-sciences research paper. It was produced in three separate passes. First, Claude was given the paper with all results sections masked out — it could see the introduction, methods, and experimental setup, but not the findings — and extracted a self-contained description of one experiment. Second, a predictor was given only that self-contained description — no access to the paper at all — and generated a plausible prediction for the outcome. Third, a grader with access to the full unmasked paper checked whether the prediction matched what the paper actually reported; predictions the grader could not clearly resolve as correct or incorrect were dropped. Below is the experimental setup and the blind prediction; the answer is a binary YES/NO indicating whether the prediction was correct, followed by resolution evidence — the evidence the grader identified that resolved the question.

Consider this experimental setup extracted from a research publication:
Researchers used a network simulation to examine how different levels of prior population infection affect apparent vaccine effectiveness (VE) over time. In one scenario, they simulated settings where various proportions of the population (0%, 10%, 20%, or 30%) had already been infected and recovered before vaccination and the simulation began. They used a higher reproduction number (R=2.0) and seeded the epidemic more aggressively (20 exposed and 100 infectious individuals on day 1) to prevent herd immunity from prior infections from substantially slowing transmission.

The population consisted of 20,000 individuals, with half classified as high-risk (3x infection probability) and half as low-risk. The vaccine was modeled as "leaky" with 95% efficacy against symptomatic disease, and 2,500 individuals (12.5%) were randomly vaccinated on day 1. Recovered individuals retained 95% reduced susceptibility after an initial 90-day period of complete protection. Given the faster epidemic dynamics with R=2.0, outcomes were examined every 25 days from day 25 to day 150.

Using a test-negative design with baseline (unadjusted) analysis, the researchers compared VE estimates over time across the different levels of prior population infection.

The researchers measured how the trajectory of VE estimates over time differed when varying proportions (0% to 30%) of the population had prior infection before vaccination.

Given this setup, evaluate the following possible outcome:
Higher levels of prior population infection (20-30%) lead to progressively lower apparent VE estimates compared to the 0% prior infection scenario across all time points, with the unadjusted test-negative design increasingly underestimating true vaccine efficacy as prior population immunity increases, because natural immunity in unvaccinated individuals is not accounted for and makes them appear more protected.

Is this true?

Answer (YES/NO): NO